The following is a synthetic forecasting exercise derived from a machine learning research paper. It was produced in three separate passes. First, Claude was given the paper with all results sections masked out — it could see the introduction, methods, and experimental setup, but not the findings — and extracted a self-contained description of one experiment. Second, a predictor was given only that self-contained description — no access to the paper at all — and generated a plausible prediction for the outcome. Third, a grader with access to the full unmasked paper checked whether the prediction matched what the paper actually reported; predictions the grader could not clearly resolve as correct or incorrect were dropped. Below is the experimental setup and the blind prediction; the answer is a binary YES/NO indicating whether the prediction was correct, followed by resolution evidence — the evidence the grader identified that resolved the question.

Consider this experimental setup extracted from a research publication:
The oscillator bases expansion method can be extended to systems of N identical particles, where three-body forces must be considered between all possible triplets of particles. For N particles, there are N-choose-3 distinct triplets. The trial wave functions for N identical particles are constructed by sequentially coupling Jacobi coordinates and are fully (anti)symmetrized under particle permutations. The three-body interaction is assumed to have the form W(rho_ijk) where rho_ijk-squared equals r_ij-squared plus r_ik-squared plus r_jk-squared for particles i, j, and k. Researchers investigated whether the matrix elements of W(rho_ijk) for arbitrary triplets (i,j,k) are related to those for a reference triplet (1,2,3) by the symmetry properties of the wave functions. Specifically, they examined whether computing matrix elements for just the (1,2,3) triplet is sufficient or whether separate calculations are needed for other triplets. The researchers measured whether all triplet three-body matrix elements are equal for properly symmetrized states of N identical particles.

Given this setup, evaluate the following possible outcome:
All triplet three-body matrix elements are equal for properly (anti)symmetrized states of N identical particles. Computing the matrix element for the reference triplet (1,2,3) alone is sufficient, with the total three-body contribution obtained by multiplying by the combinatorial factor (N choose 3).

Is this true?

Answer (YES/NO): YES